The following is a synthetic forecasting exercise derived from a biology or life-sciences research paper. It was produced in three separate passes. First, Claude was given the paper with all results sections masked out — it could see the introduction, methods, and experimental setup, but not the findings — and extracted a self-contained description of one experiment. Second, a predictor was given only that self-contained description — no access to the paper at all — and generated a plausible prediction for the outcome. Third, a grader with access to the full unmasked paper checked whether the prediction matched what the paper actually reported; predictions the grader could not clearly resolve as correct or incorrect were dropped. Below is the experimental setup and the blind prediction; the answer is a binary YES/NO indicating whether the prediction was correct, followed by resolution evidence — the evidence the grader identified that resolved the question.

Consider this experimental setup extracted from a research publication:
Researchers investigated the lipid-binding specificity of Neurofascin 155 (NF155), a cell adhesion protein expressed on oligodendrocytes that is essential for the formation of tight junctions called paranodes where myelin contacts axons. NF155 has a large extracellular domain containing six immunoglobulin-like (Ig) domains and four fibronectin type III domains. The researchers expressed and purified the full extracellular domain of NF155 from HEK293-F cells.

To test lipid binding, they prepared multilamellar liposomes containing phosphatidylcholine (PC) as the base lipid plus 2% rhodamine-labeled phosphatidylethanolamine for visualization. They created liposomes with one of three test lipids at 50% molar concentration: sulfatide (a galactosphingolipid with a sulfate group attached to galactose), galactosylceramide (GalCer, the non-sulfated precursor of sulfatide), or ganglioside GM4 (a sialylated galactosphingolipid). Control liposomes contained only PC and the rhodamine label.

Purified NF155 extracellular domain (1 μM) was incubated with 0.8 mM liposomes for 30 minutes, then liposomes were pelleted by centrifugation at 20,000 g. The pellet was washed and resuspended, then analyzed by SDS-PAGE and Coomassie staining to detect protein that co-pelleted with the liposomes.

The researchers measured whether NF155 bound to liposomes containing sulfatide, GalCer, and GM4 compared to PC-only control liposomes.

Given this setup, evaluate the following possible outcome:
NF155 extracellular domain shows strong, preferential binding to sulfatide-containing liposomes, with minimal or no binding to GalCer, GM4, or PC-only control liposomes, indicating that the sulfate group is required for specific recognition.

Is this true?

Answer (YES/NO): YES